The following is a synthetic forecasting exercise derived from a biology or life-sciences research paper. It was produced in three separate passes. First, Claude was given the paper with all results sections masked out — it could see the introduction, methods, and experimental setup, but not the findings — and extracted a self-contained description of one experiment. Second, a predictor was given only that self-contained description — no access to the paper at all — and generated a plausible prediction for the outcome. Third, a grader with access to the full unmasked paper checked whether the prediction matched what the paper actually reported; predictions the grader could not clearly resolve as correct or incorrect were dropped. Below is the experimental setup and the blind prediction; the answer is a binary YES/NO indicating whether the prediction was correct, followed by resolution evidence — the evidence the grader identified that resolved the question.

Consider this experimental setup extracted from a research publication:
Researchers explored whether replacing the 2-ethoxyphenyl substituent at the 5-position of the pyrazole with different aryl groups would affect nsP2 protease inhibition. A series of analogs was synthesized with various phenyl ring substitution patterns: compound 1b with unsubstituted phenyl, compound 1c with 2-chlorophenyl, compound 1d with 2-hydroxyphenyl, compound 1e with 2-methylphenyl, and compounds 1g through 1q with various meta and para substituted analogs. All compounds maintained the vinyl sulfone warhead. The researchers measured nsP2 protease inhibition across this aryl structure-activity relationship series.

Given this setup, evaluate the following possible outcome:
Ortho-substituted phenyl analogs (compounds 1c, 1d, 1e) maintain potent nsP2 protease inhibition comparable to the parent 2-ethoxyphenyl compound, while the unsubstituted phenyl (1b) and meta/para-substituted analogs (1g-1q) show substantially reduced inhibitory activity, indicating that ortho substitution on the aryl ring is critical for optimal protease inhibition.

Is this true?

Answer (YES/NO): NO